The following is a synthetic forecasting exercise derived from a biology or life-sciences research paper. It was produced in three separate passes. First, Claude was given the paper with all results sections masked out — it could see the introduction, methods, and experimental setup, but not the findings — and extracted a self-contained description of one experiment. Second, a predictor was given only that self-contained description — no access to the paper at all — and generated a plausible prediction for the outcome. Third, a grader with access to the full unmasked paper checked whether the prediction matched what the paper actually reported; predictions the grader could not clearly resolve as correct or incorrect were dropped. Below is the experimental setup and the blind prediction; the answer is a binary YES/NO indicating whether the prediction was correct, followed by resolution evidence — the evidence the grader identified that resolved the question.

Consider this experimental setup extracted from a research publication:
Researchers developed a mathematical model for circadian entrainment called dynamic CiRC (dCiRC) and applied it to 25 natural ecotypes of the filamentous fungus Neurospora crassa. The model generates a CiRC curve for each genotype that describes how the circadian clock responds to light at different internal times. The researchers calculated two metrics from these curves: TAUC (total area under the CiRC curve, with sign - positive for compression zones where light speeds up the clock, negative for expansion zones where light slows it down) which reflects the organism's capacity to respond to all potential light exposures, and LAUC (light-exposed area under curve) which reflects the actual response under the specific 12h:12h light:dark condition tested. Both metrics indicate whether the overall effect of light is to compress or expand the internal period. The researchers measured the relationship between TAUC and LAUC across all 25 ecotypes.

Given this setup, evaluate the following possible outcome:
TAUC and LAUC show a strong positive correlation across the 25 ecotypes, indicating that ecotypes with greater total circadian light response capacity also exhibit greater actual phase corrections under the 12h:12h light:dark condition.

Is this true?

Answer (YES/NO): YES